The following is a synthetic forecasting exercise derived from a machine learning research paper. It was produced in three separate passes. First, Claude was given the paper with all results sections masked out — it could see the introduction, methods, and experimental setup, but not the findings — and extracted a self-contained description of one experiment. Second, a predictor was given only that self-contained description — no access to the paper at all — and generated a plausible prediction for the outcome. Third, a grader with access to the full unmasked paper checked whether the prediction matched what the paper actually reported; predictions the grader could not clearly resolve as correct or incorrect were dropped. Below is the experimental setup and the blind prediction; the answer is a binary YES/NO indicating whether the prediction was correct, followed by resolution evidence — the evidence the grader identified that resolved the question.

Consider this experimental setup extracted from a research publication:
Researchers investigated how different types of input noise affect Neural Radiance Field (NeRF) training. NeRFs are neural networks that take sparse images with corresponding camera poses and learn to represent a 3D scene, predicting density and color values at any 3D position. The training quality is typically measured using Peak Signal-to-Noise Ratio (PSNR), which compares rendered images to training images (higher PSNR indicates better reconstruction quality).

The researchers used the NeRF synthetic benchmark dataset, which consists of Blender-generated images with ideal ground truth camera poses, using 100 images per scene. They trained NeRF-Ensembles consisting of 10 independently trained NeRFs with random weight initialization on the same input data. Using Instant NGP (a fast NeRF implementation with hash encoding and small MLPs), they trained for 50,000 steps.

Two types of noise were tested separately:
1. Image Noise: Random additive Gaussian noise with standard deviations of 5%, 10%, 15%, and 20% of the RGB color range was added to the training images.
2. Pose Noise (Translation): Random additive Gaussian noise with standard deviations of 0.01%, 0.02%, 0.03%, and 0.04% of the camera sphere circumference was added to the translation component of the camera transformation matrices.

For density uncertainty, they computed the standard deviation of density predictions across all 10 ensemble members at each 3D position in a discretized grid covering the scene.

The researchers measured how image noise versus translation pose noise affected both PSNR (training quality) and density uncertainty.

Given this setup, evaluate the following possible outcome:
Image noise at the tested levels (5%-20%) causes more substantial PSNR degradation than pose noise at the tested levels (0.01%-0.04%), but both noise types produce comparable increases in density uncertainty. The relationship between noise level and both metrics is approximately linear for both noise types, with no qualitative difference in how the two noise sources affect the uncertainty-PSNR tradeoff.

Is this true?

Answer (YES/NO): NO